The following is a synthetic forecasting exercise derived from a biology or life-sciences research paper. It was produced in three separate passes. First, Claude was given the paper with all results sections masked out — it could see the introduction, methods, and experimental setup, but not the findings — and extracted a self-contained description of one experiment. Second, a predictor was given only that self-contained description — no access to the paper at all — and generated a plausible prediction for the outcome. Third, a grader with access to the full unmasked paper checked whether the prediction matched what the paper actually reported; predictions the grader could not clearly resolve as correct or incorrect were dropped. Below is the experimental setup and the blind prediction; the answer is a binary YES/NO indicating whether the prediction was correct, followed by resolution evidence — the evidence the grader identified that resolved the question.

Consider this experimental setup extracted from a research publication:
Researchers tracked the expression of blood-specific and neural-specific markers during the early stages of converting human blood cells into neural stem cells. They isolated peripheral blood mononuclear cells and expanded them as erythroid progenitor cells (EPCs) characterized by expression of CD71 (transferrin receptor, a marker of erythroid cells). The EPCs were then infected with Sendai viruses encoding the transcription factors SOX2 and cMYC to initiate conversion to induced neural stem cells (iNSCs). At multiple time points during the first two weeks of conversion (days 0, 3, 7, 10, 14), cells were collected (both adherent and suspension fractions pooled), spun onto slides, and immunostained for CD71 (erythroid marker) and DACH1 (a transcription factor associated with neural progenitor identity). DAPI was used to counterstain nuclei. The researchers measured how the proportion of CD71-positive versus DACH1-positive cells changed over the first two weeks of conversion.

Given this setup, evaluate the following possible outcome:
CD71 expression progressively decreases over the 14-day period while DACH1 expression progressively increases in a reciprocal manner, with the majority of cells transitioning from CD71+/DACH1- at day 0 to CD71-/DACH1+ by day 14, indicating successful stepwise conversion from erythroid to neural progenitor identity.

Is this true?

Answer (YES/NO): NO